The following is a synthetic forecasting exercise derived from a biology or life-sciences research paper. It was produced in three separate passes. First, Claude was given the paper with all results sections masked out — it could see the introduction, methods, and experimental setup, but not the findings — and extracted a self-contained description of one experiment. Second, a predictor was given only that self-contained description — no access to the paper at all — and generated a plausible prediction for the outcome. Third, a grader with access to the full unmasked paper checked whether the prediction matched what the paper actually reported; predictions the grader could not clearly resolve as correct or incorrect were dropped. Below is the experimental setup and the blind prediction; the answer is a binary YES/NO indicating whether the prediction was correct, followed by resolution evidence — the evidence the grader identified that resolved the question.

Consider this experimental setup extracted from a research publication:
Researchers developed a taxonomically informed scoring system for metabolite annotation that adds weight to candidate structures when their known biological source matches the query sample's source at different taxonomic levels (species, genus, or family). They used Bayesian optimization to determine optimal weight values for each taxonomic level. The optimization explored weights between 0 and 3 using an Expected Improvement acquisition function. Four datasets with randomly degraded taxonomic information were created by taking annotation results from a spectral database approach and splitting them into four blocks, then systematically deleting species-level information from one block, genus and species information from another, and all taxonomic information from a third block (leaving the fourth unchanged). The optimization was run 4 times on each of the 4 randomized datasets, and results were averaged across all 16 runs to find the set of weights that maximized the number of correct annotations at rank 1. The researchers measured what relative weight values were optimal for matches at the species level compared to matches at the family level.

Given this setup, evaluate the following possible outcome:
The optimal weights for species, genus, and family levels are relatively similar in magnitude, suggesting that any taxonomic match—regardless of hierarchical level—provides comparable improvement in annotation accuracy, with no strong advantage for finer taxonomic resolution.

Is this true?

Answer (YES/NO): NO